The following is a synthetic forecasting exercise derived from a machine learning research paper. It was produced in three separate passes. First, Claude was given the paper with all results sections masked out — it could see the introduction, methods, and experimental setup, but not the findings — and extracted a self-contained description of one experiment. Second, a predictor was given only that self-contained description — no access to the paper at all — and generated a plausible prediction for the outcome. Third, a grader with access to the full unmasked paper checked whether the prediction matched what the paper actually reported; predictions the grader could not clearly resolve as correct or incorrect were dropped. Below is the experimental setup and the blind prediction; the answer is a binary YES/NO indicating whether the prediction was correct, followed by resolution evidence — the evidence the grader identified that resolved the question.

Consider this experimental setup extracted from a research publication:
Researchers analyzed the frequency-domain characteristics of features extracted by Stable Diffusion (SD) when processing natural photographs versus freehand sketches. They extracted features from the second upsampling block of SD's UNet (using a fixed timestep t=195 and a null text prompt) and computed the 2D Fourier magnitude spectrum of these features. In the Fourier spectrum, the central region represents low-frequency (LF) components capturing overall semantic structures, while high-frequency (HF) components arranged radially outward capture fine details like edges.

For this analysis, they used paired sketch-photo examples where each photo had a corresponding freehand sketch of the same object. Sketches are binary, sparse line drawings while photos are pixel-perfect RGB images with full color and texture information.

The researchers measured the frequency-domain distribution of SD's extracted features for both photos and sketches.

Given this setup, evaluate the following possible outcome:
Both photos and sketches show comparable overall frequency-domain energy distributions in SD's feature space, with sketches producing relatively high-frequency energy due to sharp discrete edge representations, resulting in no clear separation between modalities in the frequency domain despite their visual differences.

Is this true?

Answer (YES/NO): NO